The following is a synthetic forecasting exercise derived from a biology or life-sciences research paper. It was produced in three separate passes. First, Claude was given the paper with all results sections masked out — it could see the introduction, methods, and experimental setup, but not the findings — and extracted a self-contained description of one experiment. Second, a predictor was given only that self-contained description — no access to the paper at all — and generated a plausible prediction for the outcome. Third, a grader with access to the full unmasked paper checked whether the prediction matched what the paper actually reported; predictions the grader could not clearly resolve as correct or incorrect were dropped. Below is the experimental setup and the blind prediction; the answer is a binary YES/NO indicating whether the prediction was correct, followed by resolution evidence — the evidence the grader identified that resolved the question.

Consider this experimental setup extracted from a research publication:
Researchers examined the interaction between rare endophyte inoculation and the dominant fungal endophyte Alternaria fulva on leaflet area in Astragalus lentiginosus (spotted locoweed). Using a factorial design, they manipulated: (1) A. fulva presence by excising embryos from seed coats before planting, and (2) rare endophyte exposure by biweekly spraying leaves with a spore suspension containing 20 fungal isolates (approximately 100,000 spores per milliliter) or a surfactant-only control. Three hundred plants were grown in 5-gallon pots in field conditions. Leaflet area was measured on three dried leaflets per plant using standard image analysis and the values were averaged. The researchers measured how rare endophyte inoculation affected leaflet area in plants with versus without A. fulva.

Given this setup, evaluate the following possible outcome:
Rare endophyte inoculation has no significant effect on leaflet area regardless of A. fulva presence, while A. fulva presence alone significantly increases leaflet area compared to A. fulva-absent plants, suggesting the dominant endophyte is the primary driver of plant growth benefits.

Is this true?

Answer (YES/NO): NO